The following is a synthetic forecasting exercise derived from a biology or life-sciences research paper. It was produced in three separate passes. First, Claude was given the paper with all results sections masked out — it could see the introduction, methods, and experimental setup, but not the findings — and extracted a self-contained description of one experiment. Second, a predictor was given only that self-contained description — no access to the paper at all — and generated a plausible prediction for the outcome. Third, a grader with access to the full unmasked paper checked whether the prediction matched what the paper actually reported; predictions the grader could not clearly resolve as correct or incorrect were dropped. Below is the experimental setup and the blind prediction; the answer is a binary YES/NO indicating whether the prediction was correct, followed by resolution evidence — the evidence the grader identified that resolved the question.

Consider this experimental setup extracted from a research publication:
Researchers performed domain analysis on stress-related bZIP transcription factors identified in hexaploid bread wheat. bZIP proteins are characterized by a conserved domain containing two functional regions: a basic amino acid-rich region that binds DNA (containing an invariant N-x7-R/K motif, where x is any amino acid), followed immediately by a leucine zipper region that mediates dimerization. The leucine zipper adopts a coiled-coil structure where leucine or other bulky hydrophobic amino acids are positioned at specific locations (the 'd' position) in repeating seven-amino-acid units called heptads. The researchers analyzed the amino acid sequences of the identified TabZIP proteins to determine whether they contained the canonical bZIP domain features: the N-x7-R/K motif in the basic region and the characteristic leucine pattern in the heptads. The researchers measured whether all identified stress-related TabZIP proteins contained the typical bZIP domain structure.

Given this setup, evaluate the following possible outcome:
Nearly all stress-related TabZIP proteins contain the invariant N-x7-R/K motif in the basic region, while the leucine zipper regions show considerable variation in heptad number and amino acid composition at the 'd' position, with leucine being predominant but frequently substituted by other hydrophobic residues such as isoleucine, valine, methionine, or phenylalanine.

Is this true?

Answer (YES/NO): NO